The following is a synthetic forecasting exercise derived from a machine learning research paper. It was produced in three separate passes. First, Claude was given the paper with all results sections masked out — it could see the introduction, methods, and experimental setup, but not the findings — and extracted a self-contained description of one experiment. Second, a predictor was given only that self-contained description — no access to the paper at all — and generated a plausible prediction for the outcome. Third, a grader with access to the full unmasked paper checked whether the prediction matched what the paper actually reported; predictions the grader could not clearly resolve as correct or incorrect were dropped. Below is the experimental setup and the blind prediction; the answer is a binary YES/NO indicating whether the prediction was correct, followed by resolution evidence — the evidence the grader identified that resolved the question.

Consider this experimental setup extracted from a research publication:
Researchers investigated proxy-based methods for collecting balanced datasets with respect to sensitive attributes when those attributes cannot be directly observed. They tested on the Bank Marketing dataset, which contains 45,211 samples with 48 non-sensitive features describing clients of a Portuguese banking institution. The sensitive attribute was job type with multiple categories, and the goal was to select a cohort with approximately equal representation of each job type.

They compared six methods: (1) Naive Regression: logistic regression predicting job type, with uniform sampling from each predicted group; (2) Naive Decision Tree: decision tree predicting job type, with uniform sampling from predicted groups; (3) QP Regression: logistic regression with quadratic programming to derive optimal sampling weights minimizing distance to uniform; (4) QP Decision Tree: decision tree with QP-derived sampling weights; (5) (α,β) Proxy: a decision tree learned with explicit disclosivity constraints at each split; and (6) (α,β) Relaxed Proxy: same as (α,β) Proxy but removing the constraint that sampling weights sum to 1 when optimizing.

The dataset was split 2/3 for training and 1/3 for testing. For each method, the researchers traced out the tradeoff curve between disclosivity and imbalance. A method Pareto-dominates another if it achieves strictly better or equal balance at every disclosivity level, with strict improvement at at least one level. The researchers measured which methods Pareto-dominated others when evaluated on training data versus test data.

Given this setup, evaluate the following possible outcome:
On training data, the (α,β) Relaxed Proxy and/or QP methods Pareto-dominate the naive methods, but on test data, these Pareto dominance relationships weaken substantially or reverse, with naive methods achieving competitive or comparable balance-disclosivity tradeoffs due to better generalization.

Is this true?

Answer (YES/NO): NO